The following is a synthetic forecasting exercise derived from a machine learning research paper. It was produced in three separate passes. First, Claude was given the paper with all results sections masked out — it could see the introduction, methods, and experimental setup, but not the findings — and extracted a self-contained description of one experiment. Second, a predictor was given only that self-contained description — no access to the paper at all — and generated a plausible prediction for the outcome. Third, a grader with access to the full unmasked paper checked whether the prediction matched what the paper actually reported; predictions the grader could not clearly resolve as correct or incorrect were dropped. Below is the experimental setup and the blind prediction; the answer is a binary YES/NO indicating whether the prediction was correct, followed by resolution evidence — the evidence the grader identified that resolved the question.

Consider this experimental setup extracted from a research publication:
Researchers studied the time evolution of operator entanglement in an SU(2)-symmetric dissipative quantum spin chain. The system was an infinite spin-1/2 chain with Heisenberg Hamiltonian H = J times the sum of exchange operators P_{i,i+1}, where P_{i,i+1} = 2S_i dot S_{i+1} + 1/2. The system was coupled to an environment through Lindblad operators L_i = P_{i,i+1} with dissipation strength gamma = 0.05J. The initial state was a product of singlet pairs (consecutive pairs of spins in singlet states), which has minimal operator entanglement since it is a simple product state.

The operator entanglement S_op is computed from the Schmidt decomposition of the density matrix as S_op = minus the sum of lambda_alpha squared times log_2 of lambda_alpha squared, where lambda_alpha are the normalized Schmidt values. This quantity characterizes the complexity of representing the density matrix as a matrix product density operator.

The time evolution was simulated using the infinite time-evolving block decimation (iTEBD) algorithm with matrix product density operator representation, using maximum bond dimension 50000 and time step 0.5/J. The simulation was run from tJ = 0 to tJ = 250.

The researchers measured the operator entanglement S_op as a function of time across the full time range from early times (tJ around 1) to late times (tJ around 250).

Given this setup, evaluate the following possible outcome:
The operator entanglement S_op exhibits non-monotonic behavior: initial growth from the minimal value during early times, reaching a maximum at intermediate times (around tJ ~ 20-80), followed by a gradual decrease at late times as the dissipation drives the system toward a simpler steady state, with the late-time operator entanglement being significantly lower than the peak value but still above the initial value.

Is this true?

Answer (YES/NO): NO